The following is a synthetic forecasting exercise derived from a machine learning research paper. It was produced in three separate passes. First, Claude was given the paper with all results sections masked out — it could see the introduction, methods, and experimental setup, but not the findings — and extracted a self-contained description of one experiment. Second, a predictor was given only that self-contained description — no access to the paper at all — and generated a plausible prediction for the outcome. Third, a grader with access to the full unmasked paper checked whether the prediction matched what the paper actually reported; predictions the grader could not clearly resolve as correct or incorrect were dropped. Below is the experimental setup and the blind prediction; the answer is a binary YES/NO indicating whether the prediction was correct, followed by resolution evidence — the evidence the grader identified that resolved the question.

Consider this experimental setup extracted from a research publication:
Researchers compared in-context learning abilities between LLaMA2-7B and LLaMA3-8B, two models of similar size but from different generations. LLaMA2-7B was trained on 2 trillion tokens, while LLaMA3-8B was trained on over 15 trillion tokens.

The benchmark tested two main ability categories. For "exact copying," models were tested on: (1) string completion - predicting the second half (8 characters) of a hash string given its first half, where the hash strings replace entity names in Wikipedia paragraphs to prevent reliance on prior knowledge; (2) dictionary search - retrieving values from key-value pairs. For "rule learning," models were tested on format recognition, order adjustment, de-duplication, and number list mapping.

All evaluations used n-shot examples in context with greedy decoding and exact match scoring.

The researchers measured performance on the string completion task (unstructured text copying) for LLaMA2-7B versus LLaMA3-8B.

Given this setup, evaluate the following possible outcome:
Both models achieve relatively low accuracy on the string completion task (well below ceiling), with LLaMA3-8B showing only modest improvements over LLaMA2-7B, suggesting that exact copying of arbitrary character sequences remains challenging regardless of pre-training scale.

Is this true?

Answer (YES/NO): NO